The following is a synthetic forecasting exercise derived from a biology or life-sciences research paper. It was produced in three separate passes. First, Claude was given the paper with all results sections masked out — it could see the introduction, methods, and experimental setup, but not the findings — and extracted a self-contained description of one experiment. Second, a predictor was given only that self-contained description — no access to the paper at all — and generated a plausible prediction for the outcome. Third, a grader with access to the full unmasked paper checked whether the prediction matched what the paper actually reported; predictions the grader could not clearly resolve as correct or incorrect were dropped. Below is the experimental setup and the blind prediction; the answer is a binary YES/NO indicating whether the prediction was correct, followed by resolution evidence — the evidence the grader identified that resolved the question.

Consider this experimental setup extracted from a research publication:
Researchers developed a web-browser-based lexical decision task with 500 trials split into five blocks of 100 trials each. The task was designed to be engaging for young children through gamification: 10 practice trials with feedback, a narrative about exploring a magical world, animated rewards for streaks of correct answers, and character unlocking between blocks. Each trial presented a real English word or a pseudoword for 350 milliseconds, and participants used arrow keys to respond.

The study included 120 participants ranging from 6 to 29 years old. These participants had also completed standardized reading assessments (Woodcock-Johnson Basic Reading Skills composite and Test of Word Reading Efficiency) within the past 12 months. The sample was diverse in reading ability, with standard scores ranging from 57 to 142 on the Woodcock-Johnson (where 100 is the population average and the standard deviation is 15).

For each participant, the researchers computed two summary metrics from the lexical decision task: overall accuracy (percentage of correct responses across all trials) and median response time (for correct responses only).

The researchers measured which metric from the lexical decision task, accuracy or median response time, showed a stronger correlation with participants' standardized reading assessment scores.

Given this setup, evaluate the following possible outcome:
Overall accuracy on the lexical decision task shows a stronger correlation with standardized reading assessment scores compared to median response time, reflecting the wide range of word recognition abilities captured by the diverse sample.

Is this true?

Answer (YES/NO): YES